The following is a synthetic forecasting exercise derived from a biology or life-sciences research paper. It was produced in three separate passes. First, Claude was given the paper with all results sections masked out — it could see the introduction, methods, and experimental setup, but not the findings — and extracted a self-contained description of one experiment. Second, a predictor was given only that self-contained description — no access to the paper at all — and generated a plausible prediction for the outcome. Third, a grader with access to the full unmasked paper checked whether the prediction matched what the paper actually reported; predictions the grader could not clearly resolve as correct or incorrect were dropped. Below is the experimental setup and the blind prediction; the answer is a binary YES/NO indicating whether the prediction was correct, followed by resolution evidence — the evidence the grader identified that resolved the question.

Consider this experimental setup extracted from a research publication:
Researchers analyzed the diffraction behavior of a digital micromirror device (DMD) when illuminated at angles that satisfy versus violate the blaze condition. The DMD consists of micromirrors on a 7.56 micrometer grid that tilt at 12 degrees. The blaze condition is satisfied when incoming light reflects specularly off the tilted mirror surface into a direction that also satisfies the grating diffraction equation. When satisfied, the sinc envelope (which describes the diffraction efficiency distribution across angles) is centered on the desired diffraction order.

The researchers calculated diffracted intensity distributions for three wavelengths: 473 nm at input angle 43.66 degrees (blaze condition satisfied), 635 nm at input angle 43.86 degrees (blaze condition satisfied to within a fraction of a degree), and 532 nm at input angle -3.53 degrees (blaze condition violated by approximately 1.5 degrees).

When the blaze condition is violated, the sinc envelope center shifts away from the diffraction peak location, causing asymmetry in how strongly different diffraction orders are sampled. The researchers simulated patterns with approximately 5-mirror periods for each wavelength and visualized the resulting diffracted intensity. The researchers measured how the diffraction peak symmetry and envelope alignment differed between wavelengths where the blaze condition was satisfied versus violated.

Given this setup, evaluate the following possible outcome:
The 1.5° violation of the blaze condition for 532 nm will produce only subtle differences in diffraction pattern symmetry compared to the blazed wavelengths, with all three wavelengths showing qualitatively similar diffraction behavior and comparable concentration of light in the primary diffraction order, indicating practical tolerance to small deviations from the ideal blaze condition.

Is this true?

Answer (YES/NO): NO